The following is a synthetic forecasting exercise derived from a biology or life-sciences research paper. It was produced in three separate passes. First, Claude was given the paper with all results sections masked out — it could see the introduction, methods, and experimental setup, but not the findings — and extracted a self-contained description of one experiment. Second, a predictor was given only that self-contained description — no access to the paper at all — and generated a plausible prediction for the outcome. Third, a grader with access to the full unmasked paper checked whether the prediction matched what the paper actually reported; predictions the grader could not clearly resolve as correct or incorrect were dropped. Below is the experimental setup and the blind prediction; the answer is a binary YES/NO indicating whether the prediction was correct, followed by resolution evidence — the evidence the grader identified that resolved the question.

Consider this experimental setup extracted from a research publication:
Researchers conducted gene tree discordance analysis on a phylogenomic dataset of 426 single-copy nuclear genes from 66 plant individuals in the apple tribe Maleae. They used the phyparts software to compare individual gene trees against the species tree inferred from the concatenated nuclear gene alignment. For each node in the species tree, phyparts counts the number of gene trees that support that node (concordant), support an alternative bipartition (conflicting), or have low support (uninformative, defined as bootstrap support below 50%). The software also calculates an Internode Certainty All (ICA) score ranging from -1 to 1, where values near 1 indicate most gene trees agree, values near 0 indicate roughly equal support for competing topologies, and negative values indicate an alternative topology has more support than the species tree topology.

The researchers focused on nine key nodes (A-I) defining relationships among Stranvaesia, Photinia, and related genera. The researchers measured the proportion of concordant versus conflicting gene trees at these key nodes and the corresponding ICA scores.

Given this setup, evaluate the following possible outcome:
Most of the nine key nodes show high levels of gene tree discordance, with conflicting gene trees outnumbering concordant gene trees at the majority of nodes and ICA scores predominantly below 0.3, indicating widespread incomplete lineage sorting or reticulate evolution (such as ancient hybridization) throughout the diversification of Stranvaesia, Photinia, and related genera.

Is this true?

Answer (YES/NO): NO